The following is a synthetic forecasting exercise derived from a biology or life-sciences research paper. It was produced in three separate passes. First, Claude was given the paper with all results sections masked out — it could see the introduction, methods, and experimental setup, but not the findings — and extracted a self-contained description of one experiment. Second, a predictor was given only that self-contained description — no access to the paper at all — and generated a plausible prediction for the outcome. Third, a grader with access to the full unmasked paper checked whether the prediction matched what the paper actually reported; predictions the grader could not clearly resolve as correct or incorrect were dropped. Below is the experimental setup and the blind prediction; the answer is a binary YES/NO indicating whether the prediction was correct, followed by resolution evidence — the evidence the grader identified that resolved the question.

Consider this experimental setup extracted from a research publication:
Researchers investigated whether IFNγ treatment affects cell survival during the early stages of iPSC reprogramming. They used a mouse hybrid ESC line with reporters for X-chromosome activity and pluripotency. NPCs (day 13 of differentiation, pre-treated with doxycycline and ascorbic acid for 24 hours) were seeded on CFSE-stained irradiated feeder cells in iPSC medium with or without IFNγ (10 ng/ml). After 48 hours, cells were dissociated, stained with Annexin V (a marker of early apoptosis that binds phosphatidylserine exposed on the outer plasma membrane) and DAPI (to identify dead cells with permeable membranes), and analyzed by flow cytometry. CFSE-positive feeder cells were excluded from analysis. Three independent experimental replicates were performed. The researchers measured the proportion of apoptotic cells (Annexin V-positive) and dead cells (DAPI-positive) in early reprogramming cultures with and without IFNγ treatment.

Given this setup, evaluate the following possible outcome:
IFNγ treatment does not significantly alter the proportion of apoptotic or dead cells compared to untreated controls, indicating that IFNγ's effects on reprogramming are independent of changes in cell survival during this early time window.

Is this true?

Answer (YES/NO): NO